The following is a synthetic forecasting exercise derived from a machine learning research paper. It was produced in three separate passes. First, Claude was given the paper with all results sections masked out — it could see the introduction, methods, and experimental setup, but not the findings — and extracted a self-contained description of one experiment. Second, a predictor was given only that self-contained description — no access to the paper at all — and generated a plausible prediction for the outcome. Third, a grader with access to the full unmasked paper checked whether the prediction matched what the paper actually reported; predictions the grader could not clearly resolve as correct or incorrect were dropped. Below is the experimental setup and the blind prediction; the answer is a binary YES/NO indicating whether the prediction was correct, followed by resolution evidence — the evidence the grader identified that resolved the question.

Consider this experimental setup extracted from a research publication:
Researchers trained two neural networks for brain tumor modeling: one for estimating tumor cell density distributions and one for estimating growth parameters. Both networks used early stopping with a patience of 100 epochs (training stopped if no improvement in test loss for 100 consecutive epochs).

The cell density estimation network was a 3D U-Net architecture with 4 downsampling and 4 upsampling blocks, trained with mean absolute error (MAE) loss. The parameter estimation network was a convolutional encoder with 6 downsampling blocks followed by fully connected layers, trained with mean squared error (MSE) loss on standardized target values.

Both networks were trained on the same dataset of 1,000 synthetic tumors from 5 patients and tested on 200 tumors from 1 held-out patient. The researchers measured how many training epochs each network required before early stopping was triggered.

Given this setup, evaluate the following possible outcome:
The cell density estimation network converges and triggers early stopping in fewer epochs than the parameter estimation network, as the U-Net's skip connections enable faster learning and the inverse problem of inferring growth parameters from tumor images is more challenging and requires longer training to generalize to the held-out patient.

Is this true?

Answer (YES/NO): NO